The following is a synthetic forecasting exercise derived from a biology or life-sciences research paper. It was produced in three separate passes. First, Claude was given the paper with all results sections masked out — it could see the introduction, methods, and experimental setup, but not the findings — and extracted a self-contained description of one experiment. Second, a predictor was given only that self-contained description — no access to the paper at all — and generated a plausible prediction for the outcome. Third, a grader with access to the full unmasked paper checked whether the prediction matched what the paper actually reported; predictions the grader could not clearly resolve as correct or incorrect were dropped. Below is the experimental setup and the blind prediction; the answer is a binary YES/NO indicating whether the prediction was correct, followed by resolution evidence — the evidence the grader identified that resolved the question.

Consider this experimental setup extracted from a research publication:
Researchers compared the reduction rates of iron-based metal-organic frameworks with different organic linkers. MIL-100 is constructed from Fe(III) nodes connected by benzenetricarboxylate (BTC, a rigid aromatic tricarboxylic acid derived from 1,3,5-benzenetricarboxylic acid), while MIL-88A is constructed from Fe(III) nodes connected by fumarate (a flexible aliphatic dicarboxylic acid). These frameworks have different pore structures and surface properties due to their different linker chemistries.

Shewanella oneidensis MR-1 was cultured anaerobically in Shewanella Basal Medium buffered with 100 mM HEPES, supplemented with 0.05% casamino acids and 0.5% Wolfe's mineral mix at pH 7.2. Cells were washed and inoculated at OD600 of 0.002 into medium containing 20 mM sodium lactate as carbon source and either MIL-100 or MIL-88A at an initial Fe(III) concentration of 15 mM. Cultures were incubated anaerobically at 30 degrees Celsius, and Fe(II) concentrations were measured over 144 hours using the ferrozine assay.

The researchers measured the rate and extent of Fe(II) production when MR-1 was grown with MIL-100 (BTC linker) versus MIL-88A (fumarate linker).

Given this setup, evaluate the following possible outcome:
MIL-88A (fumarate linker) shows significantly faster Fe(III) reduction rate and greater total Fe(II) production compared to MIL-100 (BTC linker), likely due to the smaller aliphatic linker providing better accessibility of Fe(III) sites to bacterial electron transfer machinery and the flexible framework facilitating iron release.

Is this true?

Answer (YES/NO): NO